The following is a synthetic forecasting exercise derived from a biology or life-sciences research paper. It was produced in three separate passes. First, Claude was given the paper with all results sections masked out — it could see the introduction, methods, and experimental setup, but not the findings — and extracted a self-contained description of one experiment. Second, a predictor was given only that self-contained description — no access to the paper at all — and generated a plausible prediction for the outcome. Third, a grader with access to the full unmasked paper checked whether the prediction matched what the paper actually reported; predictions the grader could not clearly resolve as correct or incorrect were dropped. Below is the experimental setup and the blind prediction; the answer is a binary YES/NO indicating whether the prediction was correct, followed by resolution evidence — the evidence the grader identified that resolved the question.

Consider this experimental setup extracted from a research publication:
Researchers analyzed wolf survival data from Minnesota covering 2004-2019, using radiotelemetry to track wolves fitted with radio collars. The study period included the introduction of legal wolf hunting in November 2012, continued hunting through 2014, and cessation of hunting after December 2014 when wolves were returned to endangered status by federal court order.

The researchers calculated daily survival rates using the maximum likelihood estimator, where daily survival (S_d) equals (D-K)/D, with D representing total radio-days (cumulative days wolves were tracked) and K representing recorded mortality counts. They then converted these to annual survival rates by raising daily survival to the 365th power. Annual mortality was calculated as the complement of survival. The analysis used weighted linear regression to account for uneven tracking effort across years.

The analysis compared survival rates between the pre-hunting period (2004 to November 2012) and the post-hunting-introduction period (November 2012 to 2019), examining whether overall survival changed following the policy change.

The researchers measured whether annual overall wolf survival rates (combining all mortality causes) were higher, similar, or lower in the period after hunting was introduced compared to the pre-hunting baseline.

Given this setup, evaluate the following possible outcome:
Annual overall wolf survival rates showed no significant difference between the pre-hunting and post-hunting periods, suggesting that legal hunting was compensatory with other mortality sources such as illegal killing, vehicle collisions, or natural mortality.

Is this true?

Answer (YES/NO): NO